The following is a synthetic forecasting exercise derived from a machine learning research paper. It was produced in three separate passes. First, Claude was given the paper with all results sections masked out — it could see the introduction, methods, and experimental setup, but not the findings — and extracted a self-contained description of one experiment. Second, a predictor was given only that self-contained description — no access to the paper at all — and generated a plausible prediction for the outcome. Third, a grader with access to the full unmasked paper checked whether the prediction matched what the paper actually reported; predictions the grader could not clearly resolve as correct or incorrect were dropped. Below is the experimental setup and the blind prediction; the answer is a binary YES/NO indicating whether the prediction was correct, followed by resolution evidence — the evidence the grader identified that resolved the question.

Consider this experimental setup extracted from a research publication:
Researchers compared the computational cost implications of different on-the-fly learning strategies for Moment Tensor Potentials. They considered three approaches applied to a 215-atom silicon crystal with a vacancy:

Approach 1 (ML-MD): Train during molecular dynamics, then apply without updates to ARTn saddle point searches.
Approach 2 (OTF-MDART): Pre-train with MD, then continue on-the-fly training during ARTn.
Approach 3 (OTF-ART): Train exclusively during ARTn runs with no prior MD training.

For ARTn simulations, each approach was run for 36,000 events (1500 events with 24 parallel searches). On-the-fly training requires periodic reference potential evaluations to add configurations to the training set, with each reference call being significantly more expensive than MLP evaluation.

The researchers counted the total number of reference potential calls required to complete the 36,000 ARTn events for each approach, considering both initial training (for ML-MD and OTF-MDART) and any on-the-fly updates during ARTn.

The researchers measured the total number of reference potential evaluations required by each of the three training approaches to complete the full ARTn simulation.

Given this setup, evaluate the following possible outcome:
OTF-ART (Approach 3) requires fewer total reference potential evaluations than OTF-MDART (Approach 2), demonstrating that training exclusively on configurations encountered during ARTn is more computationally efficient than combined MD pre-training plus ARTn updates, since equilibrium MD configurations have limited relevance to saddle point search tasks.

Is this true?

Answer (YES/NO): YES